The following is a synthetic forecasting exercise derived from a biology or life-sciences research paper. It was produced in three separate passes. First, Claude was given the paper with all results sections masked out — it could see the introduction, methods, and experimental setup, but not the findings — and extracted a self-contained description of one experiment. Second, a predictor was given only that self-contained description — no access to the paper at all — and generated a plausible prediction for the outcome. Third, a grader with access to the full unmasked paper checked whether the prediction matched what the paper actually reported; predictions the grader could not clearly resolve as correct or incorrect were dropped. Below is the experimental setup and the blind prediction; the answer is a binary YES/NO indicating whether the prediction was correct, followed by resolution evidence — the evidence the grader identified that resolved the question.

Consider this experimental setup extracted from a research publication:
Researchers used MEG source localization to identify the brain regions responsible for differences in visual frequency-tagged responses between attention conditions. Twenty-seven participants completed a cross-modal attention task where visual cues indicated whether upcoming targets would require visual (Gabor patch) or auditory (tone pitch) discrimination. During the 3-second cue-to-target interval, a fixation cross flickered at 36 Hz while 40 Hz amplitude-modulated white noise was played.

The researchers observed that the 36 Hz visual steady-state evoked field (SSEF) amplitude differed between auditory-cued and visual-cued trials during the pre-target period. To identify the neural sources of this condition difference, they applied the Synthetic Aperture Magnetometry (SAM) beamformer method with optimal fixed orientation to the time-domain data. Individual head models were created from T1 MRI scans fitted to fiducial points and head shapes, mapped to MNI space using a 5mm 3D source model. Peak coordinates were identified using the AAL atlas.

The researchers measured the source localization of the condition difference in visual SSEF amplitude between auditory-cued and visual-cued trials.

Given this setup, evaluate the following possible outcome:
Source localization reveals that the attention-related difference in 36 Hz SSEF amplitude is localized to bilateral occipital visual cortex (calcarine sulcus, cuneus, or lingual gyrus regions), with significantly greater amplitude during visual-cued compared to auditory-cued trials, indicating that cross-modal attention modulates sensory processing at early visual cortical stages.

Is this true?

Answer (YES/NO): NO